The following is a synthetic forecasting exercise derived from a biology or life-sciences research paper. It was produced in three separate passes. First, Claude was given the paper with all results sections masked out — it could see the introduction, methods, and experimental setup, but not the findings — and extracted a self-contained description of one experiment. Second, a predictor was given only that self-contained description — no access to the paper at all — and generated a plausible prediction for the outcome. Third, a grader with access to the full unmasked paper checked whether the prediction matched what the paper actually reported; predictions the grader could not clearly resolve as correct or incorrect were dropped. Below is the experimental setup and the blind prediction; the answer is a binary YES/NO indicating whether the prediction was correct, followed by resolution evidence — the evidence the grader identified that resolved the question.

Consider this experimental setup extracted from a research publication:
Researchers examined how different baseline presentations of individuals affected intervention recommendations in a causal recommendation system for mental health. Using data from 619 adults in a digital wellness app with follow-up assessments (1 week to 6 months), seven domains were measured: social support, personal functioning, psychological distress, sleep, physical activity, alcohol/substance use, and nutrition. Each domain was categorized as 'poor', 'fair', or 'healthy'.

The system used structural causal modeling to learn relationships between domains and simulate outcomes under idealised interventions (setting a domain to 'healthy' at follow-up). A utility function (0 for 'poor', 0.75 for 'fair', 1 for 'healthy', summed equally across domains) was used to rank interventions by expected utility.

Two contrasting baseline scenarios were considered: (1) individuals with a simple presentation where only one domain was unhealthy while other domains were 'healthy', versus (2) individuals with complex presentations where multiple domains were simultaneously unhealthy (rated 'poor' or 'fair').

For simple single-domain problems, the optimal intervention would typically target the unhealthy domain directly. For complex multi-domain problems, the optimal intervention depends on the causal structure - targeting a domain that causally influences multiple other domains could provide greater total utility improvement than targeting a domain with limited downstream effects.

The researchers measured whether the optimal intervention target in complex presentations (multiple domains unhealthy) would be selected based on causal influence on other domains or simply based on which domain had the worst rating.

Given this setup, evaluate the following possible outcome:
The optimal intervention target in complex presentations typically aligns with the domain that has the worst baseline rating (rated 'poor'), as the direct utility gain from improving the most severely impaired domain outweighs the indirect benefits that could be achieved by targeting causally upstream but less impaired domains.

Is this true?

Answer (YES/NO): NO